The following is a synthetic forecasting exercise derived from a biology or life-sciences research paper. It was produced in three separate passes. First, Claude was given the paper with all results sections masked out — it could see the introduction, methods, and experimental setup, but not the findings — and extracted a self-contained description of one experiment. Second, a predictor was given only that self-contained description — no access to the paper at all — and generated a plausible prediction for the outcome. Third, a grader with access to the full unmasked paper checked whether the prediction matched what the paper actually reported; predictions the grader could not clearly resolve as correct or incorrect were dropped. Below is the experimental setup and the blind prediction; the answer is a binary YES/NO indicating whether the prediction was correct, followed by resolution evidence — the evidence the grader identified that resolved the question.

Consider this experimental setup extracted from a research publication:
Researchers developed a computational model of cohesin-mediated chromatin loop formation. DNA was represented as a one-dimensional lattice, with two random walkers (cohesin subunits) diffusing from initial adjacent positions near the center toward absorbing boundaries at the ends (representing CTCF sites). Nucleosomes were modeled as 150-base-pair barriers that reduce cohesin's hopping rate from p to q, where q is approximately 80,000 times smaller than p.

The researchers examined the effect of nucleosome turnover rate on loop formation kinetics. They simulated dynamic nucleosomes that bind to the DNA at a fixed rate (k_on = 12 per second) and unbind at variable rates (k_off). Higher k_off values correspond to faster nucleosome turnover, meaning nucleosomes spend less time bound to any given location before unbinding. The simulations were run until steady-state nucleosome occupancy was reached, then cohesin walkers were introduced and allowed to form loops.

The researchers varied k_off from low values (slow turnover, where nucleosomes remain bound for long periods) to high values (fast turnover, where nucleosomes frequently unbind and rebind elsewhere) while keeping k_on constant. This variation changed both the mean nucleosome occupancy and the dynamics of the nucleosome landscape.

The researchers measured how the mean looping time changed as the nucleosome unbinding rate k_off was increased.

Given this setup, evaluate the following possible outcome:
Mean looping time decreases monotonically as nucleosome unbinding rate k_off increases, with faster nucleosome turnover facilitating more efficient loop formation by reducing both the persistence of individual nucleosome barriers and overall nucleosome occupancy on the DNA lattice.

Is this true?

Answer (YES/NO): NO